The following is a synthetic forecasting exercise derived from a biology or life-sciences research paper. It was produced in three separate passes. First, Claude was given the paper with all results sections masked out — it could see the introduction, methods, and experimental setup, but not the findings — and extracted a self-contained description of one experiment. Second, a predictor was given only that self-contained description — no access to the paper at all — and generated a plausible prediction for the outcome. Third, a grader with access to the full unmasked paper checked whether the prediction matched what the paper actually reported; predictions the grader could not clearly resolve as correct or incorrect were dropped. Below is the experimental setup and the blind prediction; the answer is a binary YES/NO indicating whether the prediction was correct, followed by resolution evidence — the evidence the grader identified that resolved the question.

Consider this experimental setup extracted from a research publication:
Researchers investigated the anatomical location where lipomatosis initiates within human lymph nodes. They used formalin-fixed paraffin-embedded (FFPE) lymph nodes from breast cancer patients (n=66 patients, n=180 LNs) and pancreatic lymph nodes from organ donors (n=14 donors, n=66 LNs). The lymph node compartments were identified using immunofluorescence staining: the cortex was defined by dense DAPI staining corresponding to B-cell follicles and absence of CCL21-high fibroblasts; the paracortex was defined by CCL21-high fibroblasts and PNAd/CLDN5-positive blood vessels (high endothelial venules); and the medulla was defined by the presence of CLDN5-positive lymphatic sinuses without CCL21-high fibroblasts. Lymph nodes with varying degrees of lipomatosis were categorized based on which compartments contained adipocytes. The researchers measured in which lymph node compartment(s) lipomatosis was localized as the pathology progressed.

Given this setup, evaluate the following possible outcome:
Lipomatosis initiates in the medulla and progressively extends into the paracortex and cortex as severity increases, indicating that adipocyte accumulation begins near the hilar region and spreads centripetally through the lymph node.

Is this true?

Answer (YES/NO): NO